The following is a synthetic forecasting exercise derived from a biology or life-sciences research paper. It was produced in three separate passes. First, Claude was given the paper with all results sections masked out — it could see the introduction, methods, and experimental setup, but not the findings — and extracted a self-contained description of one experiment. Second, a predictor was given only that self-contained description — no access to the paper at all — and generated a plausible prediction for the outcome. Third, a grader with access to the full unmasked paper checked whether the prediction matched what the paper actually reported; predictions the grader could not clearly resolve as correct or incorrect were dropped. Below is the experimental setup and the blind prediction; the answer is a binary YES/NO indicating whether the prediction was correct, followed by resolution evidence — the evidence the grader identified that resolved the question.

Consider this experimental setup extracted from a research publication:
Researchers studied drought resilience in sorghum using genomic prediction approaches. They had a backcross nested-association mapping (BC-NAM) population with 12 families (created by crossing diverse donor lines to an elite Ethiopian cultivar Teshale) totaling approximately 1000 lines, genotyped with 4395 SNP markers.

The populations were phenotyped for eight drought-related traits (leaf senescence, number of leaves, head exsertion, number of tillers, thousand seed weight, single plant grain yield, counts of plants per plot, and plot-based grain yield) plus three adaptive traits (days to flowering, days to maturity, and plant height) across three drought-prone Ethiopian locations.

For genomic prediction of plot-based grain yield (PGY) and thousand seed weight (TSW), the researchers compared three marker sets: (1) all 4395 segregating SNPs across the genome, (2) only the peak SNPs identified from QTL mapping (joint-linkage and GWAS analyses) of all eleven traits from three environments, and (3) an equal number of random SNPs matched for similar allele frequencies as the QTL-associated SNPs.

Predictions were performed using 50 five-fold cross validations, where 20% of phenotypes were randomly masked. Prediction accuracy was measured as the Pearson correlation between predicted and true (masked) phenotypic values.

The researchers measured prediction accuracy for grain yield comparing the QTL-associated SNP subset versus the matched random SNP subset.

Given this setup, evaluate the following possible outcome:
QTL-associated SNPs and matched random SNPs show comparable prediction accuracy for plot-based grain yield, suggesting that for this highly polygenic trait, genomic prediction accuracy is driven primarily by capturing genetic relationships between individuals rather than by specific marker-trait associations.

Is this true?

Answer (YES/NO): NO